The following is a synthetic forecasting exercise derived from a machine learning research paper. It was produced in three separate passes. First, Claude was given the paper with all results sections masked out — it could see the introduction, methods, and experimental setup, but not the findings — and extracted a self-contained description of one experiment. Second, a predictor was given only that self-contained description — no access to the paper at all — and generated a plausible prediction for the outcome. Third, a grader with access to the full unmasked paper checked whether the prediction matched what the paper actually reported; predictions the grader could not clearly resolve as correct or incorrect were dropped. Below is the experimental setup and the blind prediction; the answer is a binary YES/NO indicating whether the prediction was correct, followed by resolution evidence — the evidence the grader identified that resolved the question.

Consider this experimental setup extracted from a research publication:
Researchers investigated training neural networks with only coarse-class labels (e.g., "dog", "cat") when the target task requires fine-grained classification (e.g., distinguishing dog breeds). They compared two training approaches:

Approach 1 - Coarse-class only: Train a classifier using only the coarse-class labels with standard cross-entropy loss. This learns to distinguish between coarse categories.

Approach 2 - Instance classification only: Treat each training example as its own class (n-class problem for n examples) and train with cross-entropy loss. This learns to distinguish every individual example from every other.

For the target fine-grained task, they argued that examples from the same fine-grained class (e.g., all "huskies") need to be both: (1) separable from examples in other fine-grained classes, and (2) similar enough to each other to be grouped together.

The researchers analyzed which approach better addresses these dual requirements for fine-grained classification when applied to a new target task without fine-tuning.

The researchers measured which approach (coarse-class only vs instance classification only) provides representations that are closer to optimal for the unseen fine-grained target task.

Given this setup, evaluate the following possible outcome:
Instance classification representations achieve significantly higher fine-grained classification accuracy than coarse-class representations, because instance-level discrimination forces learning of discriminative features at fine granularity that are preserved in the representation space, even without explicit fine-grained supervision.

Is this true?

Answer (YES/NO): NO